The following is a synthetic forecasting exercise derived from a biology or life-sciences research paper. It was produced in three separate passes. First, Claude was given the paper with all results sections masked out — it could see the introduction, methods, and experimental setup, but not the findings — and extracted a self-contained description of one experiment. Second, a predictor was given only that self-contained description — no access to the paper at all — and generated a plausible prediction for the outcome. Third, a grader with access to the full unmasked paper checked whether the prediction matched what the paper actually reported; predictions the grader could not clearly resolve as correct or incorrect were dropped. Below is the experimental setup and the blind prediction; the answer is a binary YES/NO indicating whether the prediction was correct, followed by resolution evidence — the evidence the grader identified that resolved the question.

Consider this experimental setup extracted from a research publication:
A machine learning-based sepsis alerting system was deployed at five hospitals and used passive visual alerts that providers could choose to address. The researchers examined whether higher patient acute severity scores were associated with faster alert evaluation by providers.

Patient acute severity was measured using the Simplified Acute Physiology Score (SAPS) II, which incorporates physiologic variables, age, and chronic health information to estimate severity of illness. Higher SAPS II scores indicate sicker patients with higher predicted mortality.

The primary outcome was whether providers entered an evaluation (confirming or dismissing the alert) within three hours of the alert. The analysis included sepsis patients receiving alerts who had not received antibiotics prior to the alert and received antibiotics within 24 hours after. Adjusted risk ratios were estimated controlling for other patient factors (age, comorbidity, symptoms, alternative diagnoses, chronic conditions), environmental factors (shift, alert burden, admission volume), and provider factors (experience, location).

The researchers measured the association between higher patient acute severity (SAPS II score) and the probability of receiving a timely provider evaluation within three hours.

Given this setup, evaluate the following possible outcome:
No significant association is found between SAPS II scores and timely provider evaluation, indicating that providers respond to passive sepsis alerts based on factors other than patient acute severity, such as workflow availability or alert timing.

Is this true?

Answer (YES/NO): YES